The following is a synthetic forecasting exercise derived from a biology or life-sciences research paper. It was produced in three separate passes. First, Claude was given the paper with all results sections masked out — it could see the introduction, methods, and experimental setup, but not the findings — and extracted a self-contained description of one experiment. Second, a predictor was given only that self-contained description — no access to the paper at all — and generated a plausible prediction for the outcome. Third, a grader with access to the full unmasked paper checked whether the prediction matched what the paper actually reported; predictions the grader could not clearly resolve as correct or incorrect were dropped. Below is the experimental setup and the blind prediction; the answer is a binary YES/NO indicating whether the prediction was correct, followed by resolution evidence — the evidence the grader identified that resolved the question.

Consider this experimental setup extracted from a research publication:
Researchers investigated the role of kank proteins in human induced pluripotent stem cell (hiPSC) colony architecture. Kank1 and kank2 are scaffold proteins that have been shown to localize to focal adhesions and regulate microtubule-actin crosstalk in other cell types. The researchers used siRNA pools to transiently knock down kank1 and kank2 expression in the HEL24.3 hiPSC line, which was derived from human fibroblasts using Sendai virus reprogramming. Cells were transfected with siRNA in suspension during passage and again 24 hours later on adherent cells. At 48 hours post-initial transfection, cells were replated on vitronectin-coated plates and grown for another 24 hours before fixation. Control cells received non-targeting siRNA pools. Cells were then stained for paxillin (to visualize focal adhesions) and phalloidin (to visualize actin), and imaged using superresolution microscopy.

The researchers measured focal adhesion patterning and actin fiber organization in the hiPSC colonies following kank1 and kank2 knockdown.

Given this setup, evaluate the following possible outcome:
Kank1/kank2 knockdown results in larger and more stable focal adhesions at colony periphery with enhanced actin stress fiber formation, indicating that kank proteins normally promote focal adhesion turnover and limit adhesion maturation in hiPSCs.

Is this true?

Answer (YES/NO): NO